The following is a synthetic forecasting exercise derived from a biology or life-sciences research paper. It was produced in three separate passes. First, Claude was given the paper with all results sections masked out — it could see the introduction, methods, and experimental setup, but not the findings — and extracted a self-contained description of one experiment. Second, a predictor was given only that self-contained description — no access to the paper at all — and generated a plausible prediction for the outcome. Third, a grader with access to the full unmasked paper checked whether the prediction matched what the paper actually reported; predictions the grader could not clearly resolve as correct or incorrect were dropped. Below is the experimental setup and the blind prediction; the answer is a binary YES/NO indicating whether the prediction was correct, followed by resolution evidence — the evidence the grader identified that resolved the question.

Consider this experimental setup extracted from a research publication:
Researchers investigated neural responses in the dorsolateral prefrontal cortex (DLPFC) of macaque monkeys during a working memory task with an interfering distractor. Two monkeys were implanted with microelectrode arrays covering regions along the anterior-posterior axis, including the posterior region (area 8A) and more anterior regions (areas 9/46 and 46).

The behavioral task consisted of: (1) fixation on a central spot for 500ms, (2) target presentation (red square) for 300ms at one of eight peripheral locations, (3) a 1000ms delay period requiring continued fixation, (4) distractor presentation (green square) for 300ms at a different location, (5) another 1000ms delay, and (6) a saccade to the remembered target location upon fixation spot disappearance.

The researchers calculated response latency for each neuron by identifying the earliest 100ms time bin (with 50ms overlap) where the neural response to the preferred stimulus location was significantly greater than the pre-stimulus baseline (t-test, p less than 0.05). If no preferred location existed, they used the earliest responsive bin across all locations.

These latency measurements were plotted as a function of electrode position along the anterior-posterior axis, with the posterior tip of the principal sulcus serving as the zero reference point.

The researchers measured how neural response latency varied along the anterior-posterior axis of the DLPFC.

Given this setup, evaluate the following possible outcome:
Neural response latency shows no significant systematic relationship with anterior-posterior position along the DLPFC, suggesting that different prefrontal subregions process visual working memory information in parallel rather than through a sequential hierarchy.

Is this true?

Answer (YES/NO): NO